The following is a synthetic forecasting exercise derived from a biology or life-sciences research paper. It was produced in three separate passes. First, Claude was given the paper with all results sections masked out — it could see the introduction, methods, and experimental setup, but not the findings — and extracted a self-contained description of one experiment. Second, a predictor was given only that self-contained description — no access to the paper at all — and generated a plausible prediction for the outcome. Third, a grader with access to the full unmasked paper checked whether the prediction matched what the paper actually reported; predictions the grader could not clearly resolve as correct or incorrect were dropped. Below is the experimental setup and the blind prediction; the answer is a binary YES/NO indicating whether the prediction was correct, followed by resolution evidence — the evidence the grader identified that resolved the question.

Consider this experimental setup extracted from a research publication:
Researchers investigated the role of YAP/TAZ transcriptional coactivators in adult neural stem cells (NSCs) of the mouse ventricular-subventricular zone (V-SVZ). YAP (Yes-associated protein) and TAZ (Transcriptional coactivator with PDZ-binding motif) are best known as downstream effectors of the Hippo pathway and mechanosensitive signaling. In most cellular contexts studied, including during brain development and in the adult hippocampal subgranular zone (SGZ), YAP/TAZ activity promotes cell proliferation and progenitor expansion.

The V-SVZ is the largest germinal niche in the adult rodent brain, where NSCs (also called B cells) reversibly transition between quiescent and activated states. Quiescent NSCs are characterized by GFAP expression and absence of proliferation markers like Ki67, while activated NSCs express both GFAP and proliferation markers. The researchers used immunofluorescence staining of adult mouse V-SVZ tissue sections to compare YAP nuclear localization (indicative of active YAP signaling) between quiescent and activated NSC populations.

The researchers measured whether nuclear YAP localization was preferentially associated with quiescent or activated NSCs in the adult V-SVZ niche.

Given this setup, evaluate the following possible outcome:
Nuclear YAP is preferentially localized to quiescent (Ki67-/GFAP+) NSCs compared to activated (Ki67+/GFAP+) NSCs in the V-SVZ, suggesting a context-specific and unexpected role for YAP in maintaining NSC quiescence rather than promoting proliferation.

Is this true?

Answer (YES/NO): YES